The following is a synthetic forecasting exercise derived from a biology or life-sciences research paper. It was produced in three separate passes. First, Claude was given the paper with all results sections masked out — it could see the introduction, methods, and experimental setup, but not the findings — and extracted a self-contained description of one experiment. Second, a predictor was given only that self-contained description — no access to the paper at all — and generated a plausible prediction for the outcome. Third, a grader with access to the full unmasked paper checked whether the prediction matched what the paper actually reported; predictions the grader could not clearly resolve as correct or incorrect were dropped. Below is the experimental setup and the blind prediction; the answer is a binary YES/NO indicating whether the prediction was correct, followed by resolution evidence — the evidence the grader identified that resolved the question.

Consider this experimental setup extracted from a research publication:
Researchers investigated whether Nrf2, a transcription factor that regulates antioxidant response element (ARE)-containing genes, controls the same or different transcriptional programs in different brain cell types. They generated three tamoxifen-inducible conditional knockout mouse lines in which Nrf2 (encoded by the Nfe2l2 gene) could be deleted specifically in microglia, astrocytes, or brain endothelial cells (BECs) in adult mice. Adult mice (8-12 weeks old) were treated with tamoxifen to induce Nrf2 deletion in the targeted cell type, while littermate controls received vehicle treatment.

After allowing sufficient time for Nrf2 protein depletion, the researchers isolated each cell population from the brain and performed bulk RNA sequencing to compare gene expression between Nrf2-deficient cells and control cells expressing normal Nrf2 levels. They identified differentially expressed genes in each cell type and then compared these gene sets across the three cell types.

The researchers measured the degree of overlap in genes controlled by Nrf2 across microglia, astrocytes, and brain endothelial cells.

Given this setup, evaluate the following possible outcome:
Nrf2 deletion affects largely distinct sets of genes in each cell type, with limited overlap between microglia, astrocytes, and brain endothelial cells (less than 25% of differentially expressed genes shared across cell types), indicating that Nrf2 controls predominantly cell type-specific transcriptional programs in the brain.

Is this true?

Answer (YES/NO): YES